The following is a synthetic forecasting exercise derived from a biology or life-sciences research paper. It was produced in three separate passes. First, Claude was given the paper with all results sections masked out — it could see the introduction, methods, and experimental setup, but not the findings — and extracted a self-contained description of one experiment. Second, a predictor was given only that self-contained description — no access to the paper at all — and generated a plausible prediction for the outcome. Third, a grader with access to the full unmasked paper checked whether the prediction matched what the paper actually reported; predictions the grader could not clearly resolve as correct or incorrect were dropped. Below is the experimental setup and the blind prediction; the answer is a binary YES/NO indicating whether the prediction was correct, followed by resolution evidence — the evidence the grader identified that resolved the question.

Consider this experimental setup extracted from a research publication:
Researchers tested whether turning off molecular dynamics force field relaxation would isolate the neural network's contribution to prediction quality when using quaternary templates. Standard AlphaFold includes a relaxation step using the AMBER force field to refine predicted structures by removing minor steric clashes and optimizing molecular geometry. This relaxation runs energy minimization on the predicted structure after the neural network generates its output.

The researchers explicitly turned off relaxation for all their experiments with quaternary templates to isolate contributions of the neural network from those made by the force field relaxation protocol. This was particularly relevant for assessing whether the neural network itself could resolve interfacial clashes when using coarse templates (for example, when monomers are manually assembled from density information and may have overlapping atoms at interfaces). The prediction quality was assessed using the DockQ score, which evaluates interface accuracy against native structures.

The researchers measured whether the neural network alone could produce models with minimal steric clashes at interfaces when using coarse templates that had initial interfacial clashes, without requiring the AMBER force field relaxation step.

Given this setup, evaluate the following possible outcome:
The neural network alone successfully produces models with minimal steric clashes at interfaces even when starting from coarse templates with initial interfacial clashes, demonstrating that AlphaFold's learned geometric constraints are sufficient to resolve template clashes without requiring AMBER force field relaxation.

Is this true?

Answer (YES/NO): YES